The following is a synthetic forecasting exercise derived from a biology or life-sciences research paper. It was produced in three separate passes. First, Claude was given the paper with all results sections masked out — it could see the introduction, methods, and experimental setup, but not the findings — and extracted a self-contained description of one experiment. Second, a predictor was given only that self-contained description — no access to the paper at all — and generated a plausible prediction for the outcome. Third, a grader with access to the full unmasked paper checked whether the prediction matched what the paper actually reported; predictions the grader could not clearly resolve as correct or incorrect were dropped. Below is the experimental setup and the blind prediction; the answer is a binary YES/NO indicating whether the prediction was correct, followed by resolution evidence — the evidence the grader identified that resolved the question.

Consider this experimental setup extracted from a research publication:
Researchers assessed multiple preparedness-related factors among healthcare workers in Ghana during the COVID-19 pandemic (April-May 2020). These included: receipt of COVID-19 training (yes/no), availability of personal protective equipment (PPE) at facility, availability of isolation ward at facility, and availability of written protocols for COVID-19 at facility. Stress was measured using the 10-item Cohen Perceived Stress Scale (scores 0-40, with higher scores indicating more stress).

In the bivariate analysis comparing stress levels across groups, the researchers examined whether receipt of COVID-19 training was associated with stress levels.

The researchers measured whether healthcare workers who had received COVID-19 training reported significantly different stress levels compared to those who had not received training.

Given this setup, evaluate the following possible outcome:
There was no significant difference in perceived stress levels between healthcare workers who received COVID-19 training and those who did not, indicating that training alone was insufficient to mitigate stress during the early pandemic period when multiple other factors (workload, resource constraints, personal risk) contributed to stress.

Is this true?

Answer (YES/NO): NO